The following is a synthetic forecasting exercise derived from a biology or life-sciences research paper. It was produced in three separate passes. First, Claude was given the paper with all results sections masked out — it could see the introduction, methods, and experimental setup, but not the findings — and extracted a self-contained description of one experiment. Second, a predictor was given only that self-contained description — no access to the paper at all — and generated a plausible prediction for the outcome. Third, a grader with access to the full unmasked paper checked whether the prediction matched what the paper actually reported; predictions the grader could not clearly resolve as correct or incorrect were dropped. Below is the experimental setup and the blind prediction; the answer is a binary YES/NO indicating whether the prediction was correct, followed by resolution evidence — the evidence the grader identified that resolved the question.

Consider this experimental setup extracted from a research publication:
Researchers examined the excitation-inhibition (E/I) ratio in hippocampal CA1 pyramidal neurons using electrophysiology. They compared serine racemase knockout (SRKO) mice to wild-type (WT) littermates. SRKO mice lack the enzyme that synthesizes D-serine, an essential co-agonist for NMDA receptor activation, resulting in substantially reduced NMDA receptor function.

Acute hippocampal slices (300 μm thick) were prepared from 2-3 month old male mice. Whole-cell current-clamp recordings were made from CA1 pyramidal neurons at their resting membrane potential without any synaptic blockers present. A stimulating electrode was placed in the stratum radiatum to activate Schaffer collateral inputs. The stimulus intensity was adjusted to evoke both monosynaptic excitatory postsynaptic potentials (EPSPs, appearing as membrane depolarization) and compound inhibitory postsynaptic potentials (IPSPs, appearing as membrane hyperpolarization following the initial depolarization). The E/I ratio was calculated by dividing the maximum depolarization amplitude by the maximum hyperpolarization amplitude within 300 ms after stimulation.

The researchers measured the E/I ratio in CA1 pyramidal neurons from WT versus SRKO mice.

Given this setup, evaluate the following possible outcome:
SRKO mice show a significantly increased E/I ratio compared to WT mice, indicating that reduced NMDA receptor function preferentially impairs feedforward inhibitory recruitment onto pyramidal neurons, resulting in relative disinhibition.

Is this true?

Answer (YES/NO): YES